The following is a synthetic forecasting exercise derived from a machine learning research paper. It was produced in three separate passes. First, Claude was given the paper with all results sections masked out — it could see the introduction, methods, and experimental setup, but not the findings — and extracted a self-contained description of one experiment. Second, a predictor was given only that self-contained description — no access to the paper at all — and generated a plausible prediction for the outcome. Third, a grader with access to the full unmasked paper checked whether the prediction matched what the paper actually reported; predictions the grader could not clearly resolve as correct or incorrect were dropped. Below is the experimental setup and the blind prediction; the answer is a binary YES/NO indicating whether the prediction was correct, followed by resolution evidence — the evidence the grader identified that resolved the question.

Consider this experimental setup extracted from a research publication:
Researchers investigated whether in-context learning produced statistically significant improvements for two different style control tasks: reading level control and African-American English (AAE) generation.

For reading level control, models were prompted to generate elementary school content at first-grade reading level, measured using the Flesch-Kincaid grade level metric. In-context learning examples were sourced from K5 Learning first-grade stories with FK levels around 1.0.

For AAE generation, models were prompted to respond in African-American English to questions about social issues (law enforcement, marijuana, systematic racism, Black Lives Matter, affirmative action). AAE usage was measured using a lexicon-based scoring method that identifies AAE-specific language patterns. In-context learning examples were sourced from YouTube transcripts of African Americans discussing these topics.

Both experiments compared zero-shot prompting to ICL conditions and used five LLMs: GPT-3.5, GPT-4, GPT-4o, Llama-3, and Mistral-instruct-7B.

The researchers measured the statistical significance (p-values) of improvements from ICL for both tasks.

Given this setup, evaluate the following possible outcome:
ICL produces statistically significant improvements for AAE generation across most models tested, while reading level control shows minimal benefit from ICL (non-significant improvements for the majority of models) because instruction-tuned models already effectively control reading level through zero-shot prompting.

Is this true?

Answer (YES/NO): NO